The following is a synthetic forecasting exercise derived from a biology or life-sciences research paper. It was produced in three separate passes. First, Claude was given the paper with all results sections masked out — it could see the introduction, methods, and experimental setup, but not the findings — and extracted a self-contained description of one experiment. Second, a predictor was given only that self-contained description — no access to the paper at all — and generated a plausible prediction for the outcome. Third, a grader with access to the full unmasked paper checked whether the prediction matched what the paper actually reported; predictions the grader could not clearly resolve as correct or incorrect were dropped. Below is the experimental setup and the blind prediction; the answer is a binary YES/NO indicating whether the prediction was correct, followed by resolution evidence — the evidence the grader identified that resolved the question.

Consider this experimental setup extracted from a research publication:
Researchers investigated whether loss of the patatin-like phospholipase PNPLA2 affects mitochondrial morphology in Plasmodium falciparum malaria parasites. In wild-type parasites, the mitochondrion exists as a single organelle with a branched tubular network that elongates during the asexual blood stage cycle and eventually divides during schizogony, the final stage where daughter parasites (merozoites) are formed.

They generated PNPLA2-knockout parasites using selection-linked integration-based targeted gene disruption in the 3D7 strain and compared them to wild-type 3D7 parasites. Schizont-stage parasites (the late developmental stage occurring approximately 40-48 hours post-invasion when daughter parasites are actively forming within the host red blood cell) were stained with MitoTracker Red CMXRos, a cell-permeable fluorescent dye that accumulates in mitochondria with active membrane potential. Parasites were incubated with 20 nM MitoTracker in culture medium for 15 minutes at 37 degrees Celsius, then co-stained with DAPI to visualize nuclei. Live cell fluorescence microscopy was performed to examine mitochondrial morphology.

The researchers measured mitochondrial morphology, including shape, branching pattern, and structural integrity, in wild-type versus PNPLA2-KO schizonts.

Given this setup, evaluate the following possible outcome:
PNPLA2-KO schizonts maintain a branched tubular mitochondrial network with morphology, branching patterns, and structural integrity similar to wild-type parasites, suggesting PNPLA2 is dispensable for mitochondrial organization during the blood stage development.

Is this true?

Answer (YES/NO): NO